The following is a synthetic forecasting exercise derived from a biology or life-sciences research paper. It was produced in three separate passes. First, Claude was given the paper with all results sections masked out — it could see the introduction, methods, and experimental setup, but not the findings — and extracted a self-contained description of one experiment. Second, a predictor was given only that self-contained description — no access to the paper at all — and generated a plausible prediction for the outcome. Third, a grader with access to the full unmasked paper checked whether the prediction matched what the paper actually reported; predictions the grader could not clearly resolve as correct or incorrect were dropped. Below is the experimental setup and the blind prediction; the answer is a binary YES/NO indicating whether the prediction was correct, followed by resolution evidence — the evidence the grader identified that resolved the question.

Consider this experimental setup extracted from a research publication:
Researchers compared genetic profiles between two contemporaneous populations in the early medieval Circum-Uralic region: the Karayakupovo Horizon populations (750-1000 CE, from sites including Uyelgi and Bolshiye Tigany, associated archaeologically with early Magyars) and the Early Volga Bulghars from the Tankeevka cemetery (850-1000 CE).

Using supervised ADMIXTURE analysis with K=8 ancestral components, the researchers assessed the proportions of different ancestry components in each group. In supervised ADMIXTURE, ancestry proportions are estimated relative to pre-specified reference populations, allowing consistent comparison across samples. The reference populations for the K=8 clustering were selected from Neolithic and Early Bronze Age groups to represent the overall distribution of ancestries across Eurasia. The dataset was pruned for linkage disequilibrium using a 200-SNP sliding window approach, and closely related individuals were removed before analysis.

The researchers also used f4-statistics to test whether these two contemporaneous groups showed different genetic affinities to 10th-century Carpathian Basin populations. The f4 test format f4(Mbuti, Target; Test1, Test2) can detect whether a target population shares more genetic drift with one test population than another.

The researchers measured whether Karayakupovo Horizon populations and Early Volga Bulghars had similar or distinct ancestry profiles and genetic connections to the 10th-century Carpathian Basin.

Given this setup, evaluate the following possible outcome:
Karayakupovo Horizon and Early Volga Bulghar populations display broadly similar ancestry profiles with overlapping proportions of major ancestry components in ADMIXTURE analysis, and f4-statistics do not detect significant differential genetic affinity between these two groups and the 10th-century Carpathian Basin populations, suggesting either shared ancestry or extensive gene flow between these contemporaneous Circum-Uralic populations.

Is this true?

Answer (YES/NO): NO